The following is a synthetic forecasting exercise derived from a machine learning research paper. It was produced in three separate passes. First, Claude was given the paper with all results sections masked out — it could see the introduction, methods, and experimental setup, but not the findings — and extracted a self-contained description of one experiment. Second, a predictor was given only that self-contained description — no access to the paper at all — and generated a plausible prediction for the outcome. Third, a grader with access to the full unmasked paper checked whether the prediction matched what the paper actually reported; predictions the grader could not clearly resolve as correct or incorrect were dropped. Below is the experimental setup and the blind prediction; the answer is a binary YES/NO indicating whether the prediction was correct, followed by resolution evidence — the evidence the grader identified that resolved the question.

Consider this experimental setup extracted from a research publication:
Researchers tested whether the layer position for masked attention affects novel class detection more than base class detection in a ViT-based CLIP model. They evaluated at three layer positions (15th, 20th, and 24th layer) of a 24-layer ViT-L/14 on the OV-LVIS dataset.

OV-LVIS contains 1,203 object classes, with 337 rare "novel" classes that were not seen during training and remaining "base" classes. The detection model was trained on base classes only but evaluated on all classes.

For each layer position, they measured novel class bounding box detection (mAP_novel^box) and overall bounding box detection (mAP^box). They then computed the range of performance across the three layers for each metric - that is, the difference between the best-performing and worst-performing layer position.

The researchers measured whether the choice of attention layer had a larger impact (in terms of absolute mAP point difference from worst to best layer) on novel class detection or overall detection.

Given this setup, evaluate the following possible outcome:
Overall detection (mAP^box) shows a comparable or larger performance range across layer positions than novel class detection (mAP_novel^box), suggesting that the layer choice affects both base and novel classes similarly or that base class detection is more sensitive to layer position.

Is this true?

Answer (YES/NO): NO